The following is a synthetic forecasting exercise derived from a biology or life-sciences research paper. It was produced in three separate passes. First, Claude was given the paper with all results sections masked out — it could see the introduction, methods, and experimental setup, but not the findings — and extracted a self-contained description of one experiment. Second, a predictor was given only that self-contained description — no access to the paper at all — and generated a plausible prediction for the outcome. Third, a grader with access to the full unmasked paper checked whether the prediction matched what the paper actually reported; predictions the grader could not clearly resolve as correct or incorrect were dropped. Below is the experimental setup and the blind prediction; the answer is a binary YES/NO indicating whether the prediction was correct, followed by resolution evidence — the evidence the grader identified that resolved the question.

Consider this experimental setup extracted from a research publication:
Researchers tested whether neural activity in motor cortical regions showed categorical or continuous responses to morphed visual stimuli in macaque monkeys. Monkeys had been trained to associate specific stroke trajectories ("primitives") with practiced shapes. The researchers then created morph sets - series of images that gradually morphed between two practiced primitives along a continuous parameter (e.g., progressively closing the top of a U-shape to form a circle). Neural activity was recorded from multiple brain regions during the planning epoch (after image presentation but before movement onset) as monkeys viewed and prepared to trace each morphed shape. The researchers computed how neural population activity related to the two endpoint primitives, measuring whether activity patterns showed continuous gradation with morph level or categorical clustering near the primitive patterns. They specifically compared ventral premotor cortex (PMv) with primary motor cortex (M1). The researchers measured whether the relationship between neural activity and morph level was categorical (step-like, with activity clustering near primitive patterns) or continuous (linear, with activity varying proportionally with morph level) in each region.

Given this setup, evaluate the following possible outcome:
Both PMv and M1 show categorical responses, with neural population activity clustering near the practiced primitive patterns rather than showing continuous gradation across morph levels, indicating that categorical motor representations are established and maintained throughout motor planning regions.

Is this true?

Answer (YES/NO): NO